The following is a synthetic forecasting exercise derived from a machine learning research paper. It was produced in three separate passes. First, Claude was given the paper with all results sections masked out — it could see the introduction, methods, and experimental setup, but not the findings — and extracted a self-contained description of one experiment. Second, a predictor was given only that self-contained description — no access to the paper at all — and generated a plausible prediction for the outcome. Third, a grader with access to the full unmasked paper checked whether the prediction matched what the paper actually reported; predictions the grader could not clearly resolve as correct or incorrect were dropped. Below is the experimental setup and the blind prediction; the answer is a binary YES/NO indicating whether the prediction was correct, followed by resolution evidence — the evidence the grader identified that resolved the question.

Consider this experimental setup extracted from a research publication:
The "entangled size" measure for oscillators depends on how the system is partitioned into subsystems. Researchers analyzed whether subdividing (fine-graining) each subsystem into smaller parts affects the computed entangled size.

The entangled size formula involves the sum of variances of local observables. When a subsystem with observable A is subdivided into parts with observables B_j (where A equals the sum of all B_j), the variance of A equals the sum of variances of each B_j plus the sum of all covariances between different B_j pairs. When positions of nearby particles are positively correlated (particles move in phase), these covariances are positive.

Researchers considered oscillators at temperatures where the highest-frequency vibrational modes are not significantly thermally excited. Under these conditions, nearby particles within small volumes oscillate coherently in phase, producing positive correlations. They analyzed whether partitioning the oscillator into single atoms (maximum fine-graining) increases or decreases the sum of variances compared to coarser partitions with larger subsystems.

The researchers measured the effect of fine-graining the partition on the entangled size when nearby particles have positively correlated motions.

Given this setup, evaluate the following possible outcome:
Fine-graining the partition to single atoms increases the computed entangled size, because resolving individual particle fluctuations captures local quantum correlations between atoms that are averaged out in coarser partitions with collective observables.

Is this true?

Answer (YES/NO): YES